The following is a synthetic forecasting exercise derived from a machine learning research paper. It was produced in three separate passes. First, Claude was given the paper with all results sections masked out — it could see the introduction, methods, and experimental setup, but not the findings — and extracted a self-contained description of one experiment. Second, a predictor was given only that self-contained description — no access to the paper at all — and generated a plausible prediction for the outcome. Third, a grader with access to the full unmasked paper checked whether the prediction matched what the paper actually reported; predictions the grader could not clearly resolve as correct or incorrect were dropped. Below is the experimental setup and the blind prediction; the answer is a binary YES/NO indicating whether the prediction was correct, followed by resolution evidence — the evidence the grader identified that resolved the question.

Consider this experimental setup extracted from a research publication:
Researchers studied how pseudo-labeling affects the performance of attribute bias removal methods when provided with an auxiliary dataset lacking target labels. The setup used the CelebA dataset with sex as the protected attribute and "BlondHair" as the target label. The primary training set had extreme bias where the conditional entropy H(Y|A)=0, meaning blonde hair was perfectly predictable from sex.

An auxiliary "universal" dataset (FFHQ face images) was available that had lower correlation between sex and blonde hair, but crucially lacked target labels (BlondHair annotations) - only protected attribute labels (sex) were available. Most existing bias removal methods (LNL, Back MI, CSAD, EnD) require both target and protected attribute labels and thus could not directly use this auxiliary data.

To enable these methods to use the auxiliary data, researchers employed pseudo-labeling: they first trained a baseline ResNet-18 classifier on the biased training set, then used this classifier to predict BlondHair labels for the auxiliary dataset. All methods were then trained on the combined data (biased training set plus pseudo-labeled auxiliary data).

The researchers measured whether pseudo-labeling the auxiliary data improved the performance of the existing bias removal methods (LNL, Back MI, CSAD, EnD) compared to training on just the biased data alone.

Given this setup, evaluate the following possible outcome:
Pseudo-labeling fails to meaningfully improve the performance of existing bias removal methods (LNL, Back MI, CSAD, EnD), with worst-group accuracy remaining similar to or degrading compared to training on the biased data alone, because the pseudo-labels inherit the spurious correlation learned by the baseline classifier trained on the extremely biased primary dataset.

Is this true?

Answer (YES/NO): NO